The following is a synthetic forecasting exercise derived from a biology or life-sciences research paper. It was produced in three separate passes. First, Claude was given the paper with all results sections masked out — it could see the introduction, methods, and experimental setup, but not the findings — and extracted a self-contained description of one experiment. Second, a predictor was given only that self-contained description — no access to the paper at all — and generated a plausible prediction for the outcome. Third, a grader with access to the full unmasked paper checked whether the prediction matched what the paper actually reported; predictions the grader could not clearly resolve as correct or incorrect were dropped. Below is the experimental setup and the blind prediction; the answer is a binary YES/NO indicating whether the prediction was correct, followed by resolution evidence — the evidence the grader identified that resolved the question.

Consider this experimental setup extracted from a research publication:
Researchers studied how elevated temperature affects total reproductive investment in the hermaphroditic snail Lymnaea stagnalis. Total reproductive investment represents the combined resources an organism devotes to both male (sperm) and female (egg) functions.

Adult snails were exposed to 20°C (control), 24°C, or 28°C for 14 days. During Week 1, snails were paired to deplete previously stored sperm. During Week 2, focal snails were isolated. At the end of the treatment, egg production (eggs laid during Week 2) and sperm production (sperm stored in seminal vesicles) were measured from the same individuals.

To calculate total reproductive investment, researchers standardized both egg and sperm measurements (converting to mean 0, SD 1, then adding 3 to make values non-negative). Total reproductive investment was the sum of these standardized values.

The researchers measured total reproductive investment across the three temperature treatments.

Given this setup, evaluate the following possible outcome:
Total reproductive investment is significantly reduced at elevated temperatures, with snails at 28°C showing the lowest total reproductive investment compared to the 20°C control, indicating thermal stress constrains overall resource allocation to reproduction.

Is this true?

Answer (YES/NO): YES